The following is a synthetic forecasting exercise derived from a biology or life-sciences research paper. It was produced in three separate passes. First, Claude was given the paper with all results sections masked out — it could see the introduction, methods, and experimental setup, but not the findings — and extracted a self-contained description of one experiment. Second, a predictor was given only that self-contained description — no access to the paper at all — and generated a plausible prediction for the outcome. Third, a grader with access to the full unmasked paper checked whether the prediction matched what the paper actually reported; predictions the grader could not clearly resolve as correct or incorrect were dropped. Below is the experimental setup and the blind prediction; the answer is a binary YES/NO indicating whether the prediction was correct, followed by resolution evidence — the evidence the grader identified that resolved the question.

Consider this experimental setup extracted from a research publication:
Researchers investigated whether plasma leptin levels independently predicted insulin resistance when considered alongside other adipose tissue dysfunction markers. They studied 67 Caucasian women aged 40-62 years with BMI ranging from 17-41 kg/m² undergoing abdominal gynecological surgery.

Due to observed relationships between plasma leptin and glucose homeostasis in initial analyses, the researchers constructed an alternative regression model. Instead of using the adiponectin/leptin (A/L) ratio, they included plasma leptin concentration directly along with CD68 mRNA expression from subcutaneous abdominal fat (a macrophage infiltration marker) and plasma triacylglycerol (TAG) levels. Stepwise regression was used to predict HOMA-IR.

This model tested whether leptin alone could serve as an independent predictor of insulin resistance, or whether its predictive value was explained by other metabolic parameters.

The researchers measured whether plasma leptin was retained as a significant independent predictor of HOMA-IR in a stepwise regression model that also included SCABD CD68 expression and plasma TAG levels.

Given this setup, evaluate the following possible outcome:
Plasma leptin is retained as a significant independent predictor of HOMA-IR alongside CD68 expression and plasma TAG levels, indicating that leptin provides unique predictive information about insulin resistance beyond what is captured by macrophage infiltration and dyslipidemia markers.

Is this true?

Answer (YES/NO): NO